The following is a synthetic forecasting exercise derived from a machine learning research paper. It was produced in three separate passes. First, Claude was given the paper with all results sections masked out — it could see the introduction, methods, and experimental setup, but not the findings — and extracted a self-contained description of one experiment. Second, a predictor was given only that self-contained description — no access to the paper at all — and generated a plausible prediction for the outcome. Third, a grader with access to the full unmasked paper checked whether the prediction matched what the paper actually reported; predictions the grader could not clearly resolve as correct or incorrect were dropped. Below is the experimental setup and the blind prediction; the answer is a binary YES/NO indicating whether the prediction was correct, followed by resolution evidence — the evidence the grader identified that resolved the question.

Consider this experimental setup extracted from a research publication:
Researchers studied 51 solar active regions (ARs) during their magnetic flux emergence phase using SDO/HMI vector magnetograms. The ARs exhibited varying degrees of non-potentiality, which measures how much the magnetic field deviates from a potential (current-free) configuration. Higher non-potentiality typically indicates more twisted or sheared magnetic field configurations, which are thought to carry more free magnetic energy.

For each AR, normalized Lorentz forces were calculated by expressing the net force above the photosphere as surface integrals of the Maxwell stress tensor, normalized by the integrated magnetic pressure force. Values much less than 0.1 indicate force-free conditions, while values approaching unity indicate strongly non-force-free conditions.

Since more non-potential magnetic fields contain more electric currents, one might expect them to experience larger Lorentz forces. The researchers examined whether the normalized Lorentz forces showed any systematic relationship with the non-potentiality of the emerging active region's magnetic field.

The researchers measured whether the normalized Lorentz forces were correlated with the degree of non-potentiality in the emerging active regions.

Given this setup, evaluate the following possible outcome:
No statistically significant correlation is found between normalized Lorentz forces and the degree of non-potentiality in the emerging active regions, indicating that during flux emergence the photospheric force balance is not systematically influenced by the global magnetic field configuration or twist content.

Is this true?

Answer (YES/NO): YES